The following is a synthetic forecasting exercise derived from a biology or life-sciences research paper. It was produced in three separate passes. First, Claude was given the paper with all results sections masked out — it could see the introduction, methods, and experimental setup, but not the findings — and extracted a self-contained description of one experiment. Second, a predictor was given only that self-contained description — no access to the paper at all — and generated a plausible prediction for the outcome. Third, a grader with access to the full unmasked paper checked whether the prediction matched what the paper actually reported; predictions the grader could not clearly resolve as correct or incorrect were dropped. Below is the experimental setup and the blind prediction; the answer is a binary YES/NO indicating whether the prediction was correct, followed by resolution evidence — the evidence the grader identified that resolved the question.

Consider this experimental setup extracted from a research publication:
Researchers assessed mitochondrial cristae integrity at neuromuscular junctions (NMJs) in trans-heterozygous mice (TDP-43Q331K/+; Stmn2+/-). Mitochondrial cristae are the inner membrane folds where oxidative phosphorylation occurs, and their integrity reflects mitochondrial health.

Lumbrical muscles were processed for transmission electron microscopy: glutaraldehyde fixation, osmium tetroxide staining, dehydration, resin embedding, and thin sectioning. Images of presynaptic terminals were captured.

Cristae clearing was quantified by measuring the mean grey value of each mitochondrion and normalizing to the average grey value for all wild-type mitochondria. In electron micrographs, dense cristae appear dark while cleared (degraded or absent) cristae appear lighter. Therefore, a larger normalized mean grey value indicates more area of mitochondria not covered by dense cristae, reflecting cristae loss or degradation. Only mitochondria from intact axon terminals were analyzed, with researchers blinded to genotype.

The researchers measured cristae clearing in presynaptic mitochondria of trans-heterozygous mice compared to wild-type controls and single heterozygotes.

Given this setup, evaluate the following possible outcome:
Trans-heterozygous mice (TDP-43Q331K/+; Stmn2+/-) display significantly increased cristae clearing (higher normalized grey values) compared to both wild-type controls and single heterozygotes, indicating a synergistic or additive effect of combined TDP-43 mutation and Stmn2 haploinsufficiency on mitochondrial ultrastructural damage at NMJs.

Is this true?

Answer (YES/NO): NO